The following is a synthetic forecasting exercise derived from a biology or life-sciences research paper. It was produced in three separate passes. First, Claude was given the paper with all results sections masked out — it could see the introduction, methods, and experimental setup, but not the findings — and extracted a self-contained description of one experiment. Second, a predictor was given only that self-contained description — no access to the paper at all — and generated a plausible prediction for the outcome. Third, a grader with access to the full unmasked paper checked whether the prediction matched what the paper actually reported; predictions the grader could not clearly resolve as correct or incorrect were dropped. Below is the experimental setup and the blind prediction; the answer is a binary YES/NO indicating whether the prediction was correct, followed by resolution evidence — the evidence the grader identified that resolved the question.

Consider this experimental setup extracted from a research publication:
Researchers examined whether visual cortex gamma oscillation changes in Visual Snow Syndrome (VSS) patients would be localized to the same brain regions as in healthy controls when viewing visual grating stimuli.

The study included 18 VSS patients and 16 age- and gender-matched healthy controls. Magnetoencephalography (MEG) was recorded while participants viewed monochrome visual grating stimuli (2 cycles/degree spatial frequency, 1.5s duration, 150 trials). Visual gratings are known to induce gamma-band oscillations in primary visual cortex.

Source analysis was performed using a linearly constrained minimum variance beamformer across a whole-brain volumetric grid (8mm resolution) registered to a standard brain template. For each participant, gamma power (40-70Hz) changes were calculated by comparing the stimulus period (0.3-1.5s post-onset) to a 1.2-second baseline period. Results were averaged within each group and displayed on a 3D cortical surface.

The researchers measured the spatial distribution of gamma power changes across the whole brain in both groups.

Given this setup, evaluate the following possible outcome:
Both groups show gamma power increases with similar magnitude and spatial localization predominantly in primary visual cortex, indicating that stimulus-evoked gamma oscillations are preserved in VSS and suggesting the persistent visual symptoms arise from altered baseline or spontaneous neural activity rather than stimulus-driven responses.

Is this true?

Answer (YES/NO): NO